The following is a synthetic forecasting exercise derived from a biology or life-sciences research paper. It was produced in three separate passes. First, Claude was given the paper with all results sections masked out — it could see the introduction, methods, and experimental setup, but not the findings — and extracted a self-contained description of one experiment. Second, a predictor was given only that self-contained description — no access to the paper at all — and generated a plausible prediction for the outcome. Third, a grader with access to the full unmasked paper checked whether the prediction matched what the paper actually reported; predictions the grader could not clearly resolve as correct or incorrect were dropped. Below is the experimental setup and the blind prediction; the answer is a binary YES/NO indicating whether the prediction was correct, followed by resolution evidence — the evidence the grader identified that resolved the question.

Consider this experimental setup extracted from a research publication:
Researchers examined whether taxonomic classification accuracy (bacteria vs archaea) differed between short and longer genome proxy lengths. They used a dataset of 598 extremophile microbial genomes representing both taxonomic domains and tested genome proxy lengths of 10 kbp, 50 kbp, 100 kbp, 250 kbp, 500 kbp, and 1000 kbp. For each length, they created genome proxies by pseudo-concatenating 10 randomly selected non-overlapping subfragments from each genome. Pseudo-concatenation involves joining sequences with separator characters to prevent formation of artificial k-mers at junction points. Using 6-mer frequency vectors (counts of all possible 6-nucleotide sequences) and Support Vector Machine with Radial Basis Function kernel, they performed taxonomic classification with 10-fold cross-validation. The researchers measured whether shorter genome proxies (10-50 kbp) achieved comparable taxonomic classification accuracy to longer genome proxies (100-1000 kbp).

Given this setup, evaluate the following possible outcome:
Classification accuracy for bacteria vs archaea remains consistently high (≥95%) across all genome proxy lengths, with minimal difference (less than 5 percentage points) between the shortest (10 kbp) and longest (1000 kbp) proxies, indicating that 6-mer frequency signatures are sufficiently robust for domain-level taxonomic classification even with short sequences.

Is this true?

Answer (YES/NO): YES